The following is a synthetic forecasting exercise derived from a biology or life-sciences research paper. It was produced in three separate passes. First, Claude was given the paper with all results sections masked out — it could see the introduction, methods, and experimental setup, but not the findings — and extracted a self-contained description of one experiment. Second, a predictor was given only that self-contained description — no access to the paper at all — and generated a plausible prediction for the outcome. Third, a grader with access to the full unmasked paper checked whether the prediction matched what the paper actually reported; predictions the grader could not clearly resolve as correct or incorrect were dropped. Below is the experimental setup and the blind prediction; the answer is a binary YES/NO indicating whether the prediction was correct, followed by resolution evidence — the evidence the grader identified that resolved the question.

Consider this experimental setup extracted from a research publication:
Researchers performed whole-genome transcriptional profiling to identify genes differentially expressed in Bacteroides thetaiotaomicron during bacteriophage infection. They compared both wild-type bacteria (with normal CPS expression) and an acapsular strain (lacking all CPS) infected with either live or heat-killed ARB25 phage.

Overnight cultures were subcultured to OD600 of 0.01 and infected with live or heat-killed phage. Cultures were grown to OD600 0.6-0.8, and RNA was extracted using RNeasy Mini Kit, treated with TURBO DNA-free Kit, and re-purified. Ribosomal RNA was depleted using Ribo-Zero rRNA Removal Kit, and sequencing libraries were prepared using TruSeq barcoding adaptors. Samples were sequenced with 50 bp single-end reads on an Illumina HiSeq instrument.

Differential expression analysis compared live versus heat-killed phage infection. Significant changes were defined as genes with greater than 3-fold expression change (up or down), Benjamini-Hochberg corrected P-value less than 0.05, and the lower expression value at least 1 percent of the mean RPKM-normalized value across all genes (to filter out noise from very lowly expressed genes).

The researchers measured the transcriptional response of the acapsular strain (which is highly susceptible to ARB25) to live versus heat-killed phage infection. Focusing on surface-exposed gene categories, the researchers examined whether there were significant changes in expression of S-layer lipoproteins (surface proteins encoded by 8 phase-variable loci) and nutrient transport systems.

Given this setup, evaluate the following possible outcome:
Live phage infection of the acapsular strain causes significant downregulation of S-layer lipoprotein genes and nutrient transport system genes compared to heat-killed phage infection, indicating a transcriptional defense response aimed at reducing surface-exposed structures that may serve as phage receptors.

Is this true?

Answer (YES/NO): NO